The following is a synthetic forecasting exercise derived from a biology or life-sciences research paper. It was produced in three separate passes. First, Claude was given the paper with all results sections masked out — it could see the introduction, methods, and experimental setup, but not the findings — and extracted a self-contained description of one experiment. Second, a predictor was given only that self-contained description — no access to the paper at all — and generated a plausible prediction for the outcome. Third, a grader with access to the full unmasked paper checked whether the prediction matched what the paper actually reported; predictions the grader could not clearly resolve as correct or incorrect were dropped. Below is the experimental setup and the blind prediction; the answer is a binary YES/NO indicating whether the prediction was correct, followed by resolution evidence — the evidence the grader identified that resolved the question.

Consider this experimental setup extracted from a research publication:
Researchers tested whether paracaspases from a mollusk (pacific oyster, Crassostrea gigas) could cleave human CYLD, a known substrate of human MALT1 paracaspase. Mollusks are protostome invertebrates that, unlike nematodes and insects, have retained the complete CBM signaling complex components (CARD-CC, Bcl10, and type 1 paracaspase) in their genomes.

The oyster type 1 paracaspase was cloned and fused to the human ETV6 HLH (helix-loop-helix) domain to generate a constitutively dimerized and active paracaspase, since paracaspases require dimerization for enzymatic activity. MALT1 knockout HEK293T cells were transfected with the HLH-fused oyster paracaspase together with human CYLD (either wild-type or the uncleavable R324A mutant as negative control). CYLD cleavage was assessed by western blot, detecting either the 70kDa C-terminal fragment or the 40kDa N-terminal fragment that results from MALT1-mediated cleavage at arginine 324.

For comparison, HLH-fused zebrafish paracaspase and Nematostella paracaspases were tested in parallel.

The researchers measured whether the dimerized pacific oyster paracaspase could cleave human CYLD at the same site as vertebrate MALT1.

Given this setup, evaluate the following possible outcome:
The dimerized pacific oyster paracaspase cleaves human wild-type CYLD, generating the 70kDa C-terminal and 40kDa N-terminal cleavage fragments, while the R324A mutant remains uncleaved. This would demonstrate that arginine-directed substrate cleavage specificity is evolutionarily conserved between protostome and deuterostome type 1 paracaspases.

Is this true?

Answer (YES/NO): YES